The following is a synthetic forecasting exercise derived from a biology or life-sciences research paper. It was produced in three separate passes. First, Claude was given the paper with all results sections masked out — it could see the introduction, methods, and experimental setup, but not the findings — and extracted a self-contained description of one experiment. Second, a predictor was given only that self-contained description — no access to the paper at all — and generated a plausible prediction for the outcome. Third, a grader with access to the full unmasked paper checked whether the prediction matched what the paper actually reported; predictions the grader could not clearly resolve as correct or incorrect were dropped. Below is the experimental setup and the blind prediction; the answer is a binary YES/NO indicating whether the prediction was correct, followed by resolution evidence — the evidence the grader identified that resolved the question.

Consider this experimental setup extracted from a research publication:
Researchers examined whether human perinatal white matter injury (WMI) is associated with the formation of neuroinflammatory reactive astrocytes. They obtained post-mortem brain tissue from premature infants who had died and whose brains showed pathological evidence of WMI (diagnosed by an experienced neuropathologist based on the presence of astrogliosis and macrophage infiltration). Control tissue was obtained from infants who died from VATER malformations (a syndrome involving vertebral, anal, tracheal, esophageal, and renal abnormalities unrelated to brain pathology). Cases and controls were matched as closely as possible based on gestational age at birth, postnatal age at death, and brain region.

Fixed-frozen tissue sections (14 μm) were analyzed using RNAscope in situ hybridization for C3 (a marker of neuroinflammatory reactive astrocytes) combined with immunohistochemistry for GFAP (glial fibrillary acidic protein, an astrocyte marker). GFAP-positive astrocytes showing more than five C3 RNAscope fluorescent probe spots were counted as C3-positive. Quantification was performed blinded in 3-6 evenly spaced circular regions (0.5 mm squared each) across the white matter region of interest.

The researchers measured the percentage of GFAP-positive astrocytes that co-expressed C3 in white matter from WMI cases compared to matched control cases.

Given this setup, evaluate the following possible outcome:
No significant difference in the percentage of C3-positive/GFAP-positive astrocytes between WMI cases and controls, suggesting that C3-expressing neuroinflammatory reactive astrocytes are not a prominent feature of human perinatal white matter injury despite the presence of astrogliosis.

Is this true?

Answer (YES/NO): NO